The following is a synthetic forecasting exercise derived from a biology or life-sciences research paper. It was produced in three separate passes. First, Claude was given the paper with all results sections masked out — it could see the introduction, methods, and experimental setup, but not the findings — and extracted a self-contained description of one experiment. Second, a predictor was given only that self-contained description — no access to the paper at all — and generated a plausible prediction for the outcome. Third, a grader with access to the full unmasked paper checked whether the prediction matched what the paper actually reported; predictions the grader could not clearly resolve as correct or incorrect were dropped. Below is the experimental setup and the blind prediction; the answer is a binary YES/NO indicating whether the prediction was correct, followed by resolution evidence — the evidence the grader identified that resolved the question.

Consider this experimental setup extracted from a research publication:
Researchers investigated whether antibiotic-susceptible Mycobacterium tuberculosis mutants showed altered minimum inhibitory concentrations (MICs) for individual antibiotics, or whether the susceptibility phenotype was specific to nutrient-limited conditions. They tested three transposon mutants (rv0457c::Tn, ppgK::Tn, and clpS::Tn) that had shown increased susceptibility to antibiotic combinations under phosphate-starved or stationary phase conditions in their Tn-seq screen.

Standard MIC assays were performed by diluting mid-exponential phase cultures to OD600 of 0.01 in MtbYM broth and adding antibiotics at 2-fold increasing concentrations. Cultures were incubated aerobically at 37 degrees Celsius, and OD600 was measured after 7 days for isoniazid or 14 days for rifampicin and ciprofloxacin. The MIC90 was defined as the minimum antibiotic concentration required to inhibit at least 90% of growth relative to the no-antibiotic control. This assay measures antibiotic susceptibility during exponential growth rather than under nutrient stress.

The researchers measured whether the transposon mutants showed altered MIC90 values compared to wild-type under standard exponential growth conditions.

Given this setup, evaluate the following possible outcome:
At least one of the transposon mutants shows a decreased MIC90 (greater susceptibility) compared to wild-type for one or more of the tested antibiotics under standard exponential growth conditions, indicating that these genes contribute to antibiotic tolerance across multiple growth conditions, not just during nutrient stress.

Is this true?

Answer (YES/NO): YES